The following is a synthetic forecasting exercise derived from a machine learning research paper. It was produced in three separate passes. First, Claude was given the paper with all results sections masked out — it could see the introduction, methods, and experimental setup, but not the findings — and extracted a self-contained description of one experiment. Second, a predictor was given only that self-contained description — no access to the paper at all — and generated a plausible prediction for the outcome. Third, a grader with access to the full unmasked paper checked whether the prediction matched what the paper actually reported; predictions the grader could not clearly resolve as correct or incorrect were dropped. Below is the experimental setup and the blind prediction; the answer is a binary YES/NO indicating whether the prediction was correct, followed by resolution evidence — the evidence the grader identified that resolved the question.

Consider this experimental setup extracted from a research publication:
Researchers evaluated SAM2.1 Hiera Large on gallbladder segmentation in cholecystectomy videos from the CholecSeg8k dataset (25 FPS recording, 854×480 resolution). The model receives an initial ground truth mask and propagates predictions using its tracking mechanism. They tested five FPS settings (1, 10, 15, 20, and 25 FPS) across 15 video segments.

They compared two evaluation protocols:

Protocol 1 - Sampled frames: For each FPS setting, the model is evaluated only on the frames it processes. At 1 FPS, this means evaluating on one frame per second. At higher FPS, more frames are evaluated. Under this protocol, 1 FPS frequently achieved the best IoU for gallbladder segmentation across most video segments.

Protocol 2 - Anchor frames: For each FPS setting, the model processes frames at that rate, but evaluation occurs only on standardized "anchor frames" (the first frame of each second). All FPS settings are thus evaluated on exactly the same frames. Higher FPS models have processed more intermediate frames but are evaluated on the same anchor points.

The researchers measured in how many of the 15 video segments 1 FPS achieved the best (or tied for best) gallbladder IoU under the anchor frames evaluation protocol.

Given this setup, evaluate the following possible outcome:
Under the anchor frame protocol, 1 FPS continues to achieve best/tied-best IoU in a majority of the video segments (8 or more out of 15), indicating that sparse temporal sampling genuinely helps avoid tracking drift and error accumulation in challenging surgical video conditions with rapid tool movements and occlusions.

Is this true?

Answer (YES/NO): YES